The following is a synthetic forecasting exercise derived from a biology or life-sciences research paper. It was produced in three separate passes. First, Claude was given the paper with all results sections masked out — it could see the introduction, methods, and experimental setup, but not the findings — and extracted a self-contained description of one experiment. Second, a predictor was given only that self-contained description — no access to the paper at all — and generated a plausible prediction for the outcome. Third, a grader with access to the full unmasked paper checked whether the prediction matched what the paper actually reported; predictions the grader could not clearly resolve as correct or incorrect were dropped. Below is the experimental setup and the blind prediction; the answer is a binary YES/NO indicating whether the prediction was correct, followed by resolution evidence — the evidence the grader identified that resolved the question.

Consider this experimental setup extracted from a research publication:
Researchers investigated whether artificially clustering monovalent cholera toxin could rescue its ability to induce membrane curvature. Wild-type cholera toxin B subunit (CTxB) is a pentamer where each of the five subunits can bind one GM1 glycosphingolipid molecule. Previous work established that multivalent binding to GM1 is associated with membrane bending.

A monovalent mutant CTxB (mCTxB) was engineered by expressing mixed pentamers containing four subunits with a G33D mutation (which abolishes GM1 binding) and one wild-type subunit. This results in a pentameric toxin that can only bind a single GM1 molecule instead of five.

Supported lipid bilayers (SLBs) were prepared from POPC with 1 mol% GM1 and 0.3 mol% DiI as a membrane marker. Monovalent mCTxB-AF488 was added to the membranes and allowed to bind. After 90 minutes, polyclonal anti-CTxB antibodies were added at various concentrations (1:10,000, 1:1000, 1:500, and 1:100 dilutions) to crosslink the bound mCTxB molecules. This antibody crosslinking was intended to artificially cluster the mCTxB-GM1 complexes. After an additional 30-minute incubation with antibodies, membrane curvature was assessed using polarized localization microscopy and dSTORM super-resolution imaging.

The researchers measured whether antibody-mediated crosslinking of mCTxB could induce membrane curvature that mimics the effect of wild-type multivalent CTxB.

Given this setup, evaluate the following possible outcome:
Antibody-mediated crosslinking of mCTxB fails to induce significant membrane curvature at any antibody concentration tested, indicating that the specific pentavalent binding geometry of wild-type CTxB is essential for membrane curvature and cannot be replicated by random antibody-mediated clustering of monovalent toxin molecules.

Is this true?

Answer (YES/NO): YES